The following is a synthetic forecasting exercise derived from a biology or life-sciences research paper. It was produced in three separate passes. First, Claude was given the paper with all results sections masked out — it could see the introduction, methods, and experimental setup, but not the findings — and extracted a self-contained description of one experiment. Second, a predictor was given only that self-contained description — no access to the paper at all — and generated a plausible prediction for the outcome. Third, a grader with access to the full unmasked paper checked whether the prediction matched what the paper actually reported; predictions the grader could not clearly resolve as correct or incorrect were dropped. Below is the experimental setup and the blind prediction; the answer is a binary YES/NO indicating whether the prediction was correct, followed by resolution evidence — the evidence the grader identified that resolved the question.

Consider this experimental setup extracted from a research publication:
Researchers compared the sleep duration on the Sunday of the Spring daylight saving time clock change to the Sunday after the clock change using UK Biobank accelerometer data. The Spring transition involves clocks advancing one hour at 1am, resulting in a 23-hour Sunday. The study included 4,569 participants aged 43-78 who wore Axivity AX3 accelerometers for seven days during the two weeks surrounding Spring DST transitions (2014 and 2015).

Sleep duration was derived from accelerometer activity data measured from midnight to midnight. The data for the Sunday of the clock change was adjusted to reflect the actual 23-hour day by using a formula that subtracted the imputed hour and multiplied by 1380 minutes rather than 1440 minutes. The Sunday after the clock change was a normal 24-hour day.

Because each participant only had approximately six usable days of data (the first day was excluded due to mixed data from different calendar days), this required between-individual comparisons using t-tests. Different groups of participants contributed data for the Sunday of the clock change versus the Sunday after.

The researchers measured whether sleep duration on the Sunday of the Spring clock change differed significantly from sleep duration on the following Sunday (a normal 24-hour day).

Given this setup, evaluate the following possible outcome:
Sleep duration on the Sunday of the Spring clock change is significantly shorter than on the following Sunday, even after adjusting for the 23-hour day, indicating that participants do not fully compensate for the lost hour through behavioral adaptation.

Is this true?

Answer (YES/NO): YES